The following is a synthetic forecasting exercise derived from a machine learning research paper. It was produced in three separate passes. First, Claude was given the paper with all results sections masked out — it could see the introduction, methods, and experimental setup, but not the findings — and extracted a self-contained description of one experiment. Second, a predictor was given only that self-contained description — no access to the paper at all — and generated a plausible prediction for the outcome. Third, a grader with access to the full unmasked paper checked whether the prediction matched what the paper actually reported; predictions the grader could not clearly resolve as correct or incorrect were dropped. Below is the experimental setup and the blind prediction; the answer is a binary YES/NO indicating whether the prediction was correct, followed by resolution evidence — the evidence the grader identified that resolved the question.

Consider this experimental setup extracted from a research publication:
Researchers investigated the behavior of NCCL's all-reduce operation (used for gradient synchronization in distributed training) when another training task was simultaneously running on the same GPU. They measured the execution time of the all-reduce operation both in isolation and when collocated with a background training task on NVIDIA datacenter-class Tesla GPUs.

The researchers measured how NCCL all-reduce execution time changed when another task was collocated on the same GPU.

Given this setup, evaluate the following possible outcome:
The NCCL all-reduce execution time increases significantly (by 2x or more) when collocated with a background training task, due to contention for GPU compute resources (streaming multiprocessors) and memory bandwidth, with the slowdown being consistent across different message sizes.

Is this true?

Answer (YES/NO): NO